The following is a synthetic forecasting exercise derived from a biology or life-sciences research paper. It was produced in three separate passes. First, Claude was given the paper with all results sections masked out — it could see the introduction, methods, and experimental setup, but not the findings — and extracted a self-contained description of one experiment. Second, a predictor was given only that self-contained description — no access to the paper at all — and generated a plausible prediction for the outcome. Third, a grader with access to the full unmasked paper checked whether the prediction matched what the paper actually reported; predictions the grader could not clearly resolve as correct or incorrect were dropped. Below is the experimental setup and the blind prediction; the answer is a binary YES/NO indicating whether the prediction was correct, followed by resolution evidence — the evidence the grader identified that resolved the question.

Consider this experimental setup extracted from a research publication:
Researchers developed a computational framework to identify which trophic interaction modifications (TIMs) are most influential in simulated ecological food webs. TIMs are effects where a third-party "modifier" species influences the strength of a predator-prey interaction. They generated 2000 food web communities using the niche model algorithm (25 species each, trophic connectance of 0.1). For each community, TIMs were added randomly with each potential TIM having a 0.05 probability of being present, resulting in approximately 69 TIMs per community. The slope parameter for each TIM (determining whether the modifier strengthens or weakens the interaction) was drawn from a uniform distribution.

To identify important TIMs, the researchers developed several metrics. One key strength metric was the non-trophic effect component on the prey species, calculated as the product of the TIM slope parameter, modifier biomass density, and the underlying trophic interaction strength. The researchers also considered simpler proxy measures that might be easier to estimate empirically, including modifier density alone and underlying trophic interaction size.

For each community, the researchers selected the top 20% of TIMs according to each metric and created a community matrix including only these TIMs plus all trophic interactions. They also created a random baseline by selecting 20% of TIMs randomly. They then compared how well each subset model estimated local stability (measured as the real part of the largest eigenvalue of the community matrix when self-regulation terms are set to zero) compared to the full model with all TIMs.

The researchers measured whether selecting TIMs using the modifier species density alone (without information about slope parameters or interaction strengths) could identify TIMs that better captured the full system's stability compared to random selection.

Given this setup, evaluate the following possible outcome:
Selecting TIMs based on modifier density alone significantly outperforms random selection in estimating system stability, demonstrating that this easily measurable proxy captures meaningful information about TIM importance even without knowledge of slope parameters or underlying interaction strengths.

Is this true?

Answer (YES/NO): YES